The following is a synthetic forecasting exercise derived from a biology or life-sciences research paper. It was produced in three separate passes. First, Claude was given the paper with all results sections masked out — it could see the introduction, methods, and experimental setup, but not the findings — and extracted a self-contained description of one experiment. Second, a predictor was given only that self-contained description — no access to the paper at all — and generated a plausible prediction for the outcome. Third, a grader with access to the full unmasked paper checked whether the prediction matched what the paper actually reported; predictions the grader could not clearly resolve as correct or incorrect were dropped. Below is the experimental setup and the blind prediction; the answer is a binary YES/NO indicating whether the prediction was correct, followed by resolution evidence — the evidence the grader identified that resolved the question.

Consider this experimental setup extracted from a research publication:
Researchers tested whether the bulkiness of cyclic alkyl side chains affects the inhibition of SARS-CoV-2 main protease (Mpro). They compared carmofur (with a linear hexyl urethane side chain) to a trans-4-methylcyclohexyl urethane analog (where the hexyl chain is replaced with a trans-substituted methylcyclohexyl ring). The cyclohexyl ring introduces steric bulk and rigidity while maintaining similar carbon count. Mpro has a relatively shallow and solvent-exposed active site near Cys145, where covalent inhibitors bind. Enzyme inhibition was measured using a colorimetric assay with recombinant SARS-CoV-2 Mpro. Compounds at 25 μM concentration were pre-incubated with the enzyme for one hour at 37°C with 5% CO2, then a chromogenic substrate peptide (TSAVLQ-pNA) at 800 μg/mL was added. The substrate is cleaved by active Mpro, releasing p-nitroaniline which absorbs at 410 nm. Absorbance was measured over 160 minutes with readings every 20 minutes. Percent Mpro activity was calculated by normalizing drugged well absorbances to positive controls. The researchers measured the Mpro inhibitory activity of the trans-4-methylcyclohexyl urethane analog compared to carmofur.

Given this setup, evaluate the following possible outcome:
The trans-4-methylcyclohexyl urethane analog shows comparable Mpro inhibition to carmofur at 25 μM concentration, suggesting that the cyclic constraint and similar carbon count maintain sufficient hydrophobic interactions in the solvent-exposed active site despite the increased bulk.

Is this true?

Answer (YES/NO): NO